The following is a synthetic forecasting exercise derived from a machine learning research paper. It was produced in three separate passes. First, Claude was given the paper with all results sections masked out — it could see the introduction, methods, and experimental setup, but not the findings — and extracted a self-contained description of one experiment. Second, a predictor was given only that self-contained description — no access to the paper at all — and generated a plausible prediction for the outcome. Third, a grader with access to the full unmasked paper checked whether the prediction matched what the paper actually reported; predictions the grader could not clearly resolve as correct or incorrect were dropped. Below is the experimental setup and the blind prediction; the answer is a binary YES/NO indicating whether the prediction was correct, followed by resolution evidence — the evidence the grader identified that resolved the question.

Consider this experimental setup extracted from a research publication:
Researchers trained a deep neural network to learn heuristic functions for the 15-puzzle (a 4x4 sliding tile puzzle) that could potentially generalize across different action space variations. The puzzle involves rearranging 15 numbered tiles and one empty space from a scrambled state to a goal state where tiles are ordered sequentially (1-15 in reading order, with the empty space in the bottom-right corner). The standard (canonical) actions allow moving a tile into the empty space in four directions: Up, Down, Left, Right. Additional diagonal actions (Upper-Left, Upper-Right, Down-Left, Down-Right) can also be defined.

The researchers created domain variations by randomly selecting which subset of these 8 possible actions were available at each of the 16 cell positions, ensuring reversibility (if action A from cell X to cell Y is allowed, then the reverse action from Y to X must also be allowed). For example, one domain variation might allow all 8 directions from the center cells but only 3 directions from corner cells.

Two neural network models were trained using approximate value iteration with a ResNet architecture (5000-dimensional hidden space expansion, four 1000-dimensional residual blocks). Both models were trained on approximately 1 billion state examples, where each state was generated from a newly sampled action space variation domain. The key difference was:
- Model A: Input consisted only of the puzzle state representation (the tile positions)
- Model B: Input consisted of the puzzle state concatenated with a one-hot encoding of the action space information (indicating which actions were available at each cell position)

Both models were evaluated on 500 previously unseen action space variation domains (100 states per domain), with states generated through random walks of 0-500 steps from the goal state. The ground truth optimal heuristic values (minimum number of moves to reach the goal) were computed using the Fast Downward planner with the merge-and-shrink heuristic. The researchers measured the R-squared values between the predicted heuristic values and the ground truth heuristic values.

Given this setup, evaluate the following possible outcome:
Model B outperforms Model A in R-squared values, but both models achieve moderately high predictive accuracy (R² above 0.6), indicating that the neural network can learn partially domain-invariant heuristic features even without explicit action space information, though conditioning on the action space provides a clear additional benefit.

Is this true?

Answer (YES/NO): NO